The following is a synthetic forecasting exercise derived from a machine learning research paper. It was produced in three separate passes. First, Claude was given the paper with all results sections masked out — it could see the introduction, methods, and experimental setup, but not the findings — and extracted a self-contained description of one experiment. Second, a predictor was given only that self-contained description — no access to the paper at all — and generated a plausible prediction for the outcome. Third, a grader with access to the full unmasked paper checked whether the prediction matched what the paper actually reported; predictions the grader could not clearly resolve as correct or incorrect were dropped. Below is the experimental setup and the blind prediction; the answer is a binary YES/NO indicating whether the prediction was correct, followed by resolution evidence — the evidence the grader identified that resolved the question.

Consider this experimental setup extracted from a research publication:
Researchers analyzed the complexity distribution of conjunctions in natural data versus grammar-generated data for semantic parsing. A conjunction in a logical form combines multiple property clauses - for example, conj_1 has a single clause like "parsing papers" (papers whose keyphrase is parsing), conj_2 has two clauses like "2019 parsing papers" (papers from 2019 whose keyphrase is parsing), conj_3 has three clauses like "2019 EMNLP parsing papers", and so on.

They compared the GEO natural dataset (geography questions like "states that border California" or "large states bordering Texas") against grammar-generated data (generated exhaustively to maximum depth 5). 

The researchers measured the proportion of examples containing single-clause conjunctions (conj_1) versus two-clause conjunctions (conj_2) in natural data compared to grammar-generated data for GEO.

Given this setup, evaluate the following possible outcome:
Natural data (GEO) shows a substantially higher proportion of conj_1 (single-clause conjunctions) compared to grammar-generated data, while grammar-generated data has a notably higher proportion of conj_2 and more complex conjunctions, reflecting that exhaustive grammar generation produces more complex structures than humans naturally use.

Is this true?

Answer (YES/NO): YES